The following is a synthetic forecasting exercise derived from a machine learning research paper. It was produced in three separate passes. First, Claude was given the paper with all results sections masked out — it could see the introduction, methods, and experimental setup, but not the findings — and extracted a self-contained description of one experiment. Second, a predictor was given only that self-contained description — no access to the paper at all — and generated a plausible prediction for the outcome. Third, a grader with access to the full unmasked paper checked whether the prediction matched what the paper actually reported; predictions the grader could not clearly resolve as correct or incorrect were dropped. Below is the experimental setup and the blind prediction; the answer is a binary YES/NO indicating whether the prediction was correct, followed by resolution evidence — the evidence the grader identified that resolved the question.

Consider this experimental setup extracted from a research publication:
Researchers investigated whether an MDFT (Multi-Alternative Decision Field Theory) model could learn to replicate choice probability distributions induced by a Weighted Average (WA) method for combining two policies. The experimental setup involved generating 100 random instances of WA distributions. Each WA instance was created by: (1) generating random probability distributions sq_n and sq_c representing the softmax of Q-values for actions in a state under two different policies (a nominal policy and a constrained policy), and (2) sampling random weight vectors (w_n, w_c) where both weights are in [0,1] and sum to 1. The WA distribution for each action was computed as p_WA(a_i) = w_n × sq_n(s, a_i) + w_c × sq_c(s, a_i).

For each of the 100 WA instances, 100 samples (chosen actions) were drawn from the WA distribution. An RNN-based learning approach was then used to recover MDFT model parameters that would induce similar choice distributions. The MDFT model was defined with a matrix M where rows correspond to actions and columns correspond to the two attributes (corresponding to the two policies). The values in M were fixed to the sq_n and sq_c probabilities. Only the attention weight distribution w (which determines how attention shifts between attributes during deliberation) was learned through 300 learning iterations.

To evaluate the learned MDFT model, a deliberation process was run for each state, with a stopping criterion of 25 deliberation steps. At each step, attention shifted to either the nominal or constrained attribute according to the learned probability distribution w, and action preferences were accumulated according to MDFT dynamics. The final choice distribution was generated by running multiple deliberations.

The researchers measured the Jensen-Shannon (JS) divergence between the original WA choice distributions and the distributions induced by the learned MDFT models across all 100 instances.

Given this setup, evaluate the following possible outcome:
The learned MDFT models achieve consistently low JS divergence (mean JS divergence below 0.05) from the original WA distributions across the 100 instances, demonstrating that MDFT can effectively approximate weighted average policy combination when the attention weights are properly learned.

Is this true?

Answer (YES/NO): YES